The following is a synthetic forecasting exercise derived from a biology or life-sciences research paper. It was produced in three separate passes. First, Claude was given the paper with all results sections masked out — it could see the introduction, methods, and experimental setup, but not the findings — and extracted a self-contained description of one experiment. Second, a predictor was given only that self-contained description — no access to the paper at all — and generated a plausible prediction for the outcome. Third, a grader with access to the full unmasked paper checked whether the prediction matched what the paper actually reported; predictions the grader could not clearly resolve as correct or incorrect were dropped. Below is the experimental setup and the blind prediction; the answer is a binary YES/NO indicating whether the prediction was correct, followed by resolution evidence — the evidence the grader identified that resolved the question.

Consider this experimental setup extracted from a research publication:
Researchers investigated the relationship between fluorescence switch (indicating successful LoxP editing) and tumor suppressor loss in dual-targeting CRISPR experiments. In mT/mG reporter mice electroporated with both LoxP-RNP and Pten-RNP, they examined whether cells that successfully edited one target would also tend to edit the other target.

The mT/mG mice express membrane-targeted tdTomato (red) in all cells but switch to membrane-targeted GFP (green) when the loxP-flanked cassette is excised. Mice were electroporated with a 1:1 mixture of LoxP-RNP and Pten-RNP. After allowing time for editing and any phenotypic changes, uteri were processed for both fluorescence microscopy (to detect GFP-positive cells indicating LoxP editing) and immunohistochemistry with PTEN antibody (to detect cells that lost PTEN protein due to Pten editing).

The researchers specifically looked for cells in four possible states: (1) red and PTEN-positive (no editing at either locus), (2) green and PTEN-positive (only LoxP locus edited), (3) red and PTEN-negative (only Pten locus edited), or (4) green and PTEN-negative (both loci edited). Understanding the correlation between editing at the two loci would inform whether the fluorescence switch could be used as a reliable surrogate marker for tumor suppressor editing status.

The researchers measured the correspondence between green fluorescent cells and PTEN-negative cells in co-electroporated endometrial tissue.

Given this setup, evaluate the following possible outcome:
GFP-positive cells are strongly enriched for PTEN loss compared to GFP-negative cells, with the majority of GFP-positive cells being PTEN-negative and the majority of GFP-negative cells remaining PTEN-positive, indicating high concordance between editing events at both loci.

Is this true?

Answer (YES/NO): NO